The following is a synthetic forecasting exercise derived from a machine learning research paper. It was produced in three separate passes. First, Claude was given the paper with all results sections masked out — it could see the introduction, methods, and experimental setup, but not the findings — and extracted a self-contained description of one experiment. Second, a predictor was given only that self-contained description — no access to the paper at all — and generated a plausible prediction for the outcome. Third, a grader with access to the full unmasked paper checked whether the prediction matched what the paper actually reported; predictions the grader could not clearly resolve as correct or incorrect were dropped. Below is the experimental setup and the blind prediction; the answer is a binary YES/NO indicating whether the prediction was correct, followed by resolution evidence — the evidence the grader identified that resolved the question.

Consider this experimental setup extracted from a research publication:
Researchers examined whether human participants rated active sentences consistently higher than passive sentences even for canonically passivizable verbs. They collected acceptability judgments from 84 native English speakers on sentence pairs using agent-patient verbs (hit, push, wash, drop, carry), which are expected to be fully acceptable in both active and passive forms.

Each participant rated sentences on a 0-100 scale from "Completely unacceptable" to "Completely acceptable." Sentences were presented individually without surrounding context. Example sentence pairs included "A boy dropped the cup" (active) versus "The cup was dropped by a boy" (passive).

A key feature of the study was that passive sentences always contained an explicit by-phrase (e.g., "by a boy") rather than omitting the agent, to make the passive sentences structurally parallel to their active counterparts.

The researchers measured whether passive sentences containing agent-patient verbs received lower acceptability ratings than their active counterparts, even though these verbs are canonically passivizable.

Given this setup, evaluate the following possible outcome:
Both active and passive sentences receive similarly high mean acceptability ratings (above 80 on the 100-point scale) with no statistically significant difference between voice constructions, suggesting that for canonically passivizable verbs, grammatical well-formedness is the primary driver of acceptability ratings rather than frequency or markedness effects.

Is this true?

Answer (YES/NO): NO